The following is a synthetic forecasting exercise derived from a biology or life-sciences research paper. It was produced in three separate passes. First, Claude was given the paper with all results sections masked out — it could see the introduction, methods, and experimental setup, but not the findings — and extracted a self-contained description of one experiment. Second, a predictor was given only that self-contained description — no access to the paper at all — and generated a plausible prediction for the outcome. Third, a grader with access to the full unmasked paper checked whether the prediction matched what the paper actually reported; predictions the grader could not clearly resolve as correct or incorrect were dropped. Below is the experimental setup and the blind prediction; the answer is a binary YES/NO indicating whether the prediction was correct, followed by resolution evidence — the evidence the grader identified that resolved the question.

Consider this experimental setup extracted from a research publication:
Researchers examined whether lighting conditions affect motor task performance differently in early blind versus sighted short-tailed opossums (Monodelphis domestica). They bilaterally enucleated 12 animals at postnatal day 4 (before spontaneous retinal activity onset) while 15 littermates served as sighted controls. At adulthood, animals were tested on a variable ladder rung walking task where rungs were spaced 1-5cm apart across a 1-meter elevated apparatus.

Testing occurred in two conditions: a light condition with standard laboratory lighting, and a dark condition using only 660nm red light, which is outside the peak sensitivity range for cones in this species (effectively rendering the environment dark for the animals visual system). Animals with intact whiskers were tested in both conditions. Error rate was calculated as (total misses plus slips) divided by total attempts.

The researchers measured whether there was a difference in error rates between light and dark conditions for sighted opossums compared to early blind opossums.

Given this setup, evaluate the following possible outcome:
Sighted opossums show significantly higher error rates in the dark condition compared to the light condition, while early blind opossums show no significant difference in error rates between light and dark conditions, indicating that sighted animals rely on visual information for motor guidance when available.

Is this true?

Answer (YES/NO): NO